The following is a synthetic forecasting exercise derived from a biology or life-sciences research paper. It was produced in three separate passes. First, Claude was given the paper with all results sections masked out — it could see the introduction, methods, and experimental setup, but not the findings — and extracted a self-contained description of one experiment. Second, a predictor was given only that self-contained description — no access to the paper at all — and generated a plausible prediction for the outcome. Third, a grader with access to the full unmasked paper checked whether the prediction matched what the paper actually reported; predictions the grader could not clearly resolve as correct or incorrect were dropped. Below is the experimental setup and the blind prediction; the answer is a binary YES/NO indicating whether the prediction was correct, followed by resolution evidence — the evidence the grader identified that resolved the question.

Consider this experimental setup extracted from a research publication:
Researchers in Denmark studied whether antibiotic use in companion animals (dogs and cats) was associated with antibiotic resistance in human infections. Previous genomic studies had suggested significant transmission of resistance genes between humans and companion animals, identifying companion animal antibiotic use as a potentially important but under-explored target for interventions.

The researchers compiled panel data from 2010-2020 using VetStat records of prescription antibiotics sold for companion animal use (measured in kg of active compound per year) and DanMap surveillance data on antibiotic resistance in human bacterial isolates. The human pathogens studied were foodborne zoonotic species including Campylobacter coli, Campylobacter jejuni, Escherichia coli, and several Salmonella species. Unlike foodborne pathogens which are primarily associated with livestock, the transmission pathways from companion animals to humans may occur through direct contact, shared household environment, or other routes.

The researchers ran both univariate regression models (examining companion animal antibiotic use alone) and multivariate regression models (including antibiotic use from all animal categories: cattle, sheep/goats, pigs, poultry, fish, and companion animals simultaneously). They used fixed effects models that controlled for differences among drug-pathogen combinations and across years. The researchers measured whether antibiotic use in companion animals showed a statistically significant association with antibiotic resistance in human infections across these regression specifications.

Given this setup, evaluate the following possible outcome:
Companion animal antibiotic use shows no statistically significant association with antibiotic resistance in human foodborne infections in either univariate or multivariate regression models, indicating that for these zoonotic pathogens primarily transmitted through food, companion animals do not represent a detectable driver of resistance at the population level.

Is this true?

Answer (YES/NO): NO